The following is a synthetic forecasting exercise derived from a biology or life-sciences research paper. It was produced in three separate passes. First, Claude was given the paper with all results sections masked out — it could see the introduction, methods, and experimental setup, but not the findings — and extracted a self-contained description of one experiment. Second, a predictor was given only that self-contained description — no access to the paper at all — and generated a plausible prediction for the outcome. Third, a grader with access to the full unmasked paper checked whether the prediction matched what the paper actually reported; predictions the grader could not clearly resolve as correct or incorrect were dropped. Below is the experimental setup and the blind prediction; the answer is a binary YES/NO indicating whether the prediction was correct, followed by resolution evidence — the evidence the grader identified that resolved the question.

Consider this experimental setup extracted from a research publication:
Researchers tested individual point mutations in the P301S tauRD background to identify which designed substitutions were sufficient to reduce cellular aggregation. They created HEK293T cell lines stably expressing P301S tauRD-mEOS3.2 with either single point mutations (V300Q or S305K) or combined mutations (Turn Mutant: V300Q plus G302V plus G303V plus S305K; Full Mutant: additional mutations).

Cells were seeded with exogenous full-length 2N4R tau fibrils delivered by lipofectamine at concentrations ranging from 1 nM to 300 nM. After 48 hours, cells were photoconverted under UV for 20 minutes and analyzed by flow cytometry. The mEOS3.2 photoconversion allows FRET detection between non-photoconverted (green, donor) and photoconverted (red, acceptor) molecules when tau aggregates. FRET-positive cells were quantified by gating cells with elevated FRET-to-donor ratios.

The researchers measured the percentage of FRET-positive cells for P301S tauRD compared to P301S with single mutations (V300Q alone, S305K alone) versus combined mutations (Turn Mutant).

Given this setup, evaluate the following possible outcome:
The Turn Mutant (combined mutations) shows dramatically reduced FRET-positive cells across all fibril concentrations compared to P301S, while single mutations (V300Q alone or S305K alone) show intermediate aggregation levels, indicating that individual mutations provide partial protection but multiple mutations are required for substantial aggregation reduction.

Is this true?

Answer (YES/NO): YES